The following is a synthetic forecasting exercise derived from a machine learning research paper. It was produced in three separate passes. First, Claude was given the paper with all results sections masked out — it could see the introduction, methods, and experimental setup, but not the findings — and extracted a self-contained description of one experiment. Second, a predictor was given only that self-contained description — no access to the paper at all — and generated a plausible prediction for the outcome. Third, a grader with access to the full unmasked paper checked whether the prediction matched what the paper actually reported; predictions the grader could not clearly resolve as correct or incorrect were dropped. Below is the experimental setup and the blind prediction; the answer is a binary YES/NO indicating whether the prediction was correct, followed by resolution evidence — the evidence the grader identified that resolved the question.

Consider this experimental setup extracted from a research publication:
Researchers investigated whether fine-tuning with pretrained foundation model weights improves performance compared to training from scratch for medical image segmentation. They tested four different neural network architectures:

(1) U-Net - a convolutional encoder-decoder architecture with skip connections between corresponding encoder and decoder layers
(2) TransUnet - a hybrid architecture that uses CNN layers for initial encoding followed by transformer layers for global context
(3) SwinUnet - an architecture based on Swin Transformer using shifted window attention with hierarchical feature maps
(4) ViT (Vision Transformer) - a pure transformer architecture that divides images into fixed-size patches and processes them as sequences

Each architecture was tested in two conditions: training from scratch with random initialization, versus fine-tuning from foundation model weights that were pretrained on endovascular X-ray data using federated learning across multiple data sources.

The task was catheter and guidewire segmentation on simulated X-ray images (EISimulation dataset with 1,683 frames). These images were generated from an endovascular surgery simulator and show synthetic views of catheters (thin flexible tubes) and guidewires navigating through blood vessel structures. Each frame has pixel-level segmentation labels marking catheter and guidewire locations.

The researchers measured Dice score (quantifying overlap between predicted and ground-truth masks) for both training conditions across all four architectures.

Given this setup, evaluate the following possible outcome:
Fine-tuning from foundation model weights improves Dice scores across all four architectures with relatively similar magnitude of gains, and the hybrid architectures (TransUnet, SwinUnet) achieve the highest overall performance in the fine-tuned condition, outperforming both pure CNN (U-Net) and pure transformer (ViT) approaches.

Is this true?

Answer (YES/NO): NO